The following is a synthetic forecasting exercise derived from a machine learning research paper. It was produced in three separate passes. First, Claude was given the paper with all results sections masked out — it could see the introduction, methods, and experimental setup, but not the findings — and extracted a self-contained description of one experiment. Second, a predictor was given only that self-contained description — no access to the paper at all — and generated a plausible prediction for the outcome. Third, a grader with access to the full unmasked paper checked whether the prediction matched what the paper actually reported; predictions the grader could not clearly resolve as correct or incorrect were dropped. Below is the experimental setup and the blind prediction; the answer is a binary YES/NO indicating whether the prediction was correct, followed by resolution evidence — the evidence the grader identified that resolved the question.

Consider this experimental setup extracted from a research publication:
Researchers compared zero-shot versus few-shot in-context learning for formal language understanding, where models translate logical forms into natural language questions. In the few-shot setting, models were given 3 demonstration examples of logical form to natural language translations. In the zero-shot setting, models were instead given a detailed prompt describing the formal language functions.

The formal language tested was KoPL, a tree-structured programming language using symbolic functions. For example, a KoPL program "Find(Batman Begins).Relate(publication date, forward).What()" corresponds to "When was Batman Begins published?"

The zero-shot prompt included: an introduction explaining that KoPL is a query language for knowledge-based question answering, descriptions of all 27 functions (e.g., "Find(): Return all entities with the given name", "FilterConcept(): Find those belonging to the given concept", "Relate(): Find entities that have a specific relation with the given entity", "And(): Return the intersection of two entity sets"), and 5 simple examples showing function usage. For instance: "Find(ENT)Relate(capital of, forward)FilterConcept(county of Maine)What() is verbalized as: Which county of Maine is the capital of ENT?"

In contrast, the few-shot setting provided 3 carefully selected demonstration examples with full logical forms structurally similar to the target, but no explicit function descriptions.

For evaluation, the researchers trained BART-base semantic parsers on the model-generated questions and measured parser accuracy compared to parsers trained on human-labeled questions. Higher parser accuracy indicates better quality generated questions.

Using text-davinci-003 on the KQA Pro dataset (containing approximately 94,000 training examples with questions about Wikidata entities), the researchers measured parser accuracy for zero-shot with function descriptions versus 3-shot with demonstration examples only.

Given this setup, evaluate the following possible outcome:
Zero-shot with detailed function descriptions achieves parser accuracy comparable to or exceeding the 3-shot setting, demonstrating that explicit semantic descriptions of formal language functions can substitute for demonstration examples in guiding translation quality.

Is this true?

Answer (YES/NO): NO